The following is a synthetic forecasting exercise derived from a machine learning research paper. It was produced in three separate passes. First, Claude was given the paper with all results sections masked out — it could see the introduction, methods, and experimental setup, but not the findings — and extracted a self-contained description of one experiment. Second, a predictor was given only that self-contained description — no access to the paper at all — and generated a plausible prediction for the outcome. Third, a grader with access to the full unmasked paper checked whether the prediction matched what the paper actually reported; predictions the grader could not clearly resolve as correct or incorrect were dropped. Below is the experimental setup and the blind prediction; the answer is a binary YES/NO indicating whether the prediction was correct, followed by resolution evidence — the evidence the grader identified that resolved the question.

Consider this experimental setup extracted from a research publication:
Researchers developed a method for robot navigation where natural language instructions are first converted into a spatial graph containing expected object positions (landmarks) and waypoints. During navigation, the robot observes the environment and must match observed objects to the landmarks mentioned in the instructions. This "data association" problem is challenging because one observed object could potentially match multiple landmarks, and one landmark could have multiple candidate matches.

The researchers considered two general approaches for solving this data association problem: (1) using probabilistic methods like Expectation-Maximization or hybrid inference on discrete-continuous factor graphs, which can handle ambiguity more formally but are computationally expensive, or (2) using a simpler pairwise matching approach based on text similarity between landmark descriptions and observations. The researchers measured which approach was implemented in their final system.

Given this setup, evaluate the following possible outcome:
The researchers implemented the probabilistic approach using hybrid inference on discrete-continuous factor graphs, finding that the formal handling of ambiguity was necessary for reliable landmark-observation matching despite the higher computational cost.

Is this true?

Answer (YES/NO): NO